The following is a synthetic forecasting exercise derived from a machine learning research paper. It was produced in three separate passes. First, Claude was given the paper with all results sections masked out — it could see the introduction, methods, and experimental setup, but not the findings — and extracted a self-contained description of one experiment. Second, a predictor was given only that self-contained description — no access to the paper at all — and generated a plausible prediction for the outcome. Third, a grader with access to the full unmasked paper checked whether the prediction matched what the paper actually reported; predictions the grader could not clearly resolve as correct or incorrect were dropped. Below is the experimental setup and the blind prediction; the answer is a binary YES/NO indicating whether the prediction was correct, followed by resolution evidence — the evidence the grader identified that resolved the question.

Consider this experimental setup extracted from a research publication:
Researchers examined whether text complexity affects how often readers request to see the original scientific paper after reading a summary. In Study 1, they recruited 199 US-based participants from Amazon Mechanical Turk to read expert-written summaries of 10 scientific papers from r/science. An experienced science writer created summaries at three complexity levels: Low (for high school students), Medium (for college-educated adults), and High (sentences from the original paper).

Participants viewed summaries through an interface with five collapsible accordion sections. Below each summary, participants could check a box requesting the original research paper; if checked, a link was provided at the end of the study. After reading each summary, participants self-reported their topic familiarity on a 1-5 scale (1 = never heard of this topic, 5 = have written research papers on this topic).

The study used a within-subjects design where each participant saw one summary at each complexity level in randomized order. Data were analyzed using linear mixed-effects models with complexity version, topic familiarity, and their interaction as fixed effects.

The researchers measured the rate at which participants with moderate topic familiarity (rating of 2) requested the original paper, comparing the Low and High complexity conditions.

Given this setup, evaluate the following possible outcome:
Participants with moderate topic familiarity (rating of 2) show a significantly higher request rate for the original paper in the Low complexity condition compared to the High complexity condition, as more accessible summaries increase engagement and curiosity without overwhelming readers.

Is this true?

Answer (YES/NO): NO